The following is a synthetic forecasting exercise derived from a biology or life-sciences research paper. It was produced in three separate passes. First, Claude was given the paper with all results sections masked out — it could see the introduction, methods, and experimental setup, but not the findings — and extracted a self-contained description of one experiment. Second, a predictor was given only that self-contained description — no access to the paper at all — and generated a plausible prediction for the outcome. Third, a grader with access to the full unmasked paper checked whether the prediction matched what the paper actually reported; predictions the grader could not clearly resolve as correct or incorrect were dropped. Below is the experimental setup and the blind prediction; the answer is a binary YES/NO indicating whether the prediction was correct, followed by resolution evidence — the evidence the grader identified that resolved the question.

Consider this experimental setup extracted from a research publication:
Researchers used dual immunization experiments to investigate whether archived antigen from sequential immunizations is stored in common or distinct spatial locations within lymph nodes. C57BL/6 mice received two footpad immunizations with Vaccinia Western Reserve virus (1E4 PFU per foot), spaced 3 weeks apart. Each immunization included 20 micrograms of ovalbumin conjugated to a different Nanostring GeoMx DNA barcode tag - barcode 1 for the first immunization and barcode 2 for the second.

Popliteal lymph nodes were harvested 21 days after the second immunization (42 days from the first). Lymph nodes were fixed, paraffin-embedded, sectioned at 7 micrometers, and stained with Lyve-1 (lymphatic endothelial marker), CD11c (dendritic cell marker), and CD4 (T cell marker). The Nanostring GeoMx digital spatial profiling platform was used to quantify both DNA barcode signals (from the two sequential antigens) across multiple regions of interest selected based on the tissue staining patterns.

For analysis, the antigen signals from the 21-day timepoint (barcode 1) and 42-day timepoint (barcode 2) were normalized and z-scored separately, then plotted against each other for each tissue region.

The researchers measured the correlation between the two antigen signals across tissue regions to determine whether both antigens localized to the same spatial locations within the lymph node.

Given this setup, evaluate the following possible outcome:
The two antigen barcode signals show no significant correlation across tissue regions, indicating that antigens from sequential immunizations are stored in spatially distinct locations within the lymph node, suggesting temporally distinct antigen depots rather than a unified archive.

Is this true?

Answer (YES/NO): NO